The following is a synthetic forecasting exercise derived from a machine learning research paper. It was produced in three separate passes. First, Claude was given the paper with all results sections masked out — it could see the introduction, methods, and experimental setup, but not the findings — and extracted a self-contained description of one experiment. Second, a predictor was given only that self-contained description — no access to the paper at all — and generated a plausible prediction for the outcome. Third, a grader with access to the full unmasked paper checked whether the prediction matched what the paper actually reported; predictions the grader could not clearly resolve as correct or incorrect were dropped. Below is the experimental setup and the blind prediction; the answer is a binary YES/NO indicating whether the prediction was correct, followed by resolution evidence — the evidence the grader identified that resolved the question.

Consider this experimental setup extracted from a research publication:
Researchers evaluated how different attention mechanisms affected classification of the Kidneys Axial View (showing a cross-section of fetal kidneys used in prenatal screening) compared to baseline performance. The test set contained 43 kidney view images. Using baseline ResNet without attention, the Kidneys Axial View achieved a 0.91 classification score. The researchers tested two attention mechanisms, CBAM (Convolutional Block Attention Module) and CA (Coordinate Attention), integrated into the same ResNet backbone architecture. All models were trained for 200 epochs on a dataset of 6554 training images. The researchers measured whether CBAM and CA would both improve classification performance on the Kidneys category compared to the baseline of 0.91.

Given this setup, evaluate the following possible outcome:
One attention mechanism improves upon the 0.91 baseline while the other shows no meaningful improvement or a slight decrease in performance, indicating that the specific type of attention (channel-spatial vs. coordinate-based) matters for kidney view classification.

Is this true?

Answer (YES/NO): NO